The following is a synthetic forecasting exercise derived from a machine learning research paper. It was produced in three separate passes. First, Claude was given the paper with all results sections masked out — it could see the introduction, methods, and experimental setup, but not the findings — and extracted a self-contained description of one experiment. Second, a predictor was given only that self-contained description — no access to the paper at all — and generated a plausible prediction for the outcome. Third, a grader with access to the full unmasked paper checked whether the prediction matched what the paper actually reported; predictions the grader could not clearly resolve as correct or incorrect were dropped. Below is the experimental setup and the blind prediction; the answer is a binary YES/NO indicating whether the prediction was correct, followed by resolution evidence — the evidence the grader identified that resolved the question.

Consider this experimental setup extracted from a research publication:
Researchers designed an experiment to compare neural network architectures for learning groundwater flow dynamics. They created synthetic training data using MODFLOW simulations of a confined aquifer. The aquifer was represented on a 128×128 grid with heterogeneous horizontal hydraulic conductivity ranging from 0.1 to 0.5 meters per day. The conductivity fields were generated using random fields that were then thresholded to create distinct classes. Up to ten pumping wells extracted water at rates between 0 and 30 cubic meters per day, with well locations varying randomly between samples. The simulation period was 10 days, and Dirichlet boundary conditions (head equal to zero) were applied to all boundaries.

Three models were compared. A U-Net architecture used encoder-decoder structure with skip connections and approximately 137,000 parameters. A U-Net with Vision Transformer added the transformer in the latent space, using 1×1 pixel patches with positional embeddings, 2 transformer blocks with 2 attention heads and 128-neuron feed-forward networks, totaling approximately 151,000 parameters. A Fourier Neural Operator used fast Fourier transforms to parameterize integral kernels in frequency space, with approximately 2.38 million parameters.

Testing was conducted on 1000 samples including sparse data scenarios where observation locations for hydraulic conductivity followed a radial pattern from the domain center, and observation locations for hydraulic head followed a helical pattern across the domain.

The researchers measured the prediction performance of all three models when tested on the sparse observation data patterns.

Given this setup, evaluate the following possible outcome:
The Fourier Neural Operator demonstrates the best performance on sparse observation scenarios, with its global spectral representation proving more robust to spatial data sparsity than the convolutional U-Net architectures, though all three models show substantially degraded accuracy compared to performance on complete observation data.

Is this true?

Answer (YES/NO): NO